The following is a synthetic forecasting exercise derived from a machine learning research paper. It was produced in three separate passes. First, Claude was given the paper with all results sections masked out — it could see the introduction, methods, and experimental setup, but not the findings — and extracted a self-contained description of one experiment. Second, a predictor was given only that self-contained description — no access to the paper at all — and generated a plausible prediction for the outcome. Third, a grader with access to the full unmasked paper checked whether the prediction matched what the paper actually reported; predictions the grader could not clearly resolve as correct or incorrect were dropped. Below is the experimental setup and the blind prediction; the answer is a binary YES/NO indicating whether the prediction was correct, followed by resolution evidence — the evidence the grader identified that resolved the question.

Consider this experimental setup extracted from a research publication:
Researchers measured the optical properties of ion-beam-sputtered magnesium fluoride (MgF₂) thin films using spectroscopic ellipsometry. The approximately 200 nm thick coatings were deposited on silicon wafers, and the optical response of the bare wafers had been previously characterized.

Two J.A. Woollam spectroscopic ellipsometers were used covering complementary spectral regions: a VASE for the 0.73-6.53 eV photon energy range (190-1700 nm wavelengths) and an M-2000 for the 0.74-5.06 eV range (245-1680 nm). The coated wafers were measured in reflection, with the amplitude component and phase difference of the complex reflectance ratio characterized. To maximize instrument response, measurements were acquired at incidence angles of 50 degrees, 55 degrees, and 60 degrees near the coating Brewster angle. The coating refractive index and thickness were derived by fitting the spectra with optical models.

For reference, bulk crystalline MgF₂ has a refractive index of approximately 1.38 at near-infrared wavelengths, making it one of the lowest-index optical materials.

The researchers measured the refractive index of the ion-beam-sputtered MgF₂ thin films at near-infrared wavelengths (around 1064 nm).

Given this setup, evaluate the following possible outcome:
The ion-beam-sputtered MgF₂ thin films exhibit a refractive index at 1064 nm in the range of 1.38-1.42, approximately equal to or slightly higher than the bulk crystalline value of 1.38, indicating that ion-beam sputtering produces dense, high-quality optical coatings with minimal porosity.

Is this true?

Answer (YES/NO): YES